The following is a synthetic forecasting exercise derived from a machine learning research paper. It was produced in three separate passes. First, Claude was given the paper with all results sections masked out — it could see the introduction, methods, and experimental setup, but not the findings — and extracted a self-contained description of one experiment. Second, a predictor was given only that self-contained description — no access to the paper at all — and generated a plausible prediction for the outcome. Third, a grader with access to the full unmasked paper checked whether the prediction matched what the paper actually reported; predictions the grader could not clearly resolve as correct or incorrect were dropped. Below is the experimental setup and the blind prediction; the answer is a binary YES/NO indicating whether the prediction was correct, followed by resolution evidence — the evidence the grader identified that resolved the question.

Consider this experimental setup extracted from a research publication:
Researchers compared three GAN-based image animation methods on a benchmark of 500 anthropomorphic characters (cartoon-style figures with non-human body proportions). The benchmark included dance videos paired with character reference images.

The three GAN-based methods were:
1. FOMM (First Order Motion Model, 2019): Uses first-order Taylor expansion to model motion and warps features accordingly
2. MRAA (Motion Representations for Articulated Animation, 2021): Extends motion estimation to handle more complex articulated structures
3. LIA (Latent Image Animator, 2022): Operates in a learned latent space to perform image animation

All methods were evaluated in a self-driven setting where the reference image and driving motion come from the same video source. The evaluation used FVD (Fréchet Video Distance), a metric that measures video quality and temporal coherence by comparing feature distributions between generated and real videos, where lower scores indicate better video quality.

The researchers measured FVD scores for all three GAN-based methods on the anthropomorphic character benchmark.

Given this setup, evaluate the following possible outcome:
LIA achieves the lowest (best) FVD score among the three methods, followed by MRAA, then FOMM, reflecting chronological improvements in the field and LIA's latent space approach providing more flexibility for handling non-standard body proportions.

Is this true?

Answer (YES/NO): NO